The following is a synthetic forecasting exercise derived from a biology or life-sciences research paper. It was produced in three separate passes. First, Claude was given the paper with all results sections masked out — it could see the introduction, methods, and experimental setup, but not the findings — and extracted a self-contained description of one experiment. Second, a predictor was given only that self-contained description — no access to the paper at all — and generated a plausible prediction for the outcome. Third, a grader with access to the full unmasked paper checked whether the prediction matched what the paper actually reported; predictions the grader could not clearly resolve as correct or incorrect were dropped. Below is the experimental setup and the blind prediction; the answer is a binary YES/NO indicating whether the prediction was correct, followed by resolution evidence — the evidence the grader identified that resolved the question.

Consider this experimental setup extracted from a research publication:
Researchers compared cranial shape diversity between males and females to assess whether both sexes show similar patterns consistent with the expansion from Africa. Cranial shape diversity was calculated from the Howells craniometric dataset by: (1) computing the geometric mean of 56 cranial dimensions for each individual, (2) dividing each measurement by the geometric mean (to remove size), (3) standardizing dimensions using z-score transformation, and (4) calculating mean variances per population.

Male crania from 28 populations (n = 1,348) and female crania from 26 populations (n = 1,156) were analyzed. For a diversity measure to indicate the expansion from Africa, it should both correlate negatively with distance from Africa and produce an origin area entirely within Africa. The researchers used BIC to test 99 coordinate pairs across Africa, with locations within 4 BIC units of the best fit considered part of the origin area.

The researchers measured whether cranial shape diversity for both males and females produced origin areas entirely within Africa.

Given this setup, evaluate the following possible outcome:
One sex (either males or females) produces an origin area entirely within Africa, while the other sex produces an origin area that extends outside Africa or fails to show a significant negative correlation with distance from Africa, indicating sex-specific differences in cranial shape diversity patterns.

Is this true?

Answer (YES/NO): YES